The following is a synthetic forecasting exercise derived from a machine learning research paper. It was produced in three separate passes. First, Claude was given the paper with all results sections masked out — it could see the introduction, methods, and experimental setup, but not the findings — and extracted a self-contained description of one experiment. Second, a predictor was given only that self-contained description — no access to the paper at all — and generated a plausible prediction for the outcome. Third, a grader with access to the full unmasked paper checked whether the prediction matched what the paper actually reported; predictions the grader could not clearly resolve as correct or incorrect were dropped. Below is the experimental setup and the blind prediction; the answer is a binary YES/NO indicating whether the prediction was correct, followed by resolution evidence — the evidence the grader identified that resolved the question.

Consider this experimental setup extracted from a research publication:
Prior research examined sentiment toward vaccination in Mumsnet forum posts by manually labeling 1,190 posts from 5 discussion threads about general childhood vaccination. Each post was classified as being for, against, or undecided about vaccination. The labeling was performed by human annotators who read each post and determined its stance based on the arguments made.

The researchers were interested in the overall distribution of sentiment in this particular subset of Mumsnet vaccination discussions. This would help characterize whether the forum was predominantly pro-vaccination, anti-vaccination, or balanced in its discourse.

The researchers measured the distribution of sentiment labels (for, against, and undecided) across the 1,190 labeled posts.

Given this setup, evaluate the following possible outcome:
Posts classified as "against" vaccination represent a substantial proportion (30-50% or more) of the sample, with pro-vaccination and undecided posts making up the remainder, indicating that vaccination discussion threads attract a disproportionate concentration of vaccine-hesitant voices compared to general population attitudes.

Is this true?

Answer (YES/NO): YES